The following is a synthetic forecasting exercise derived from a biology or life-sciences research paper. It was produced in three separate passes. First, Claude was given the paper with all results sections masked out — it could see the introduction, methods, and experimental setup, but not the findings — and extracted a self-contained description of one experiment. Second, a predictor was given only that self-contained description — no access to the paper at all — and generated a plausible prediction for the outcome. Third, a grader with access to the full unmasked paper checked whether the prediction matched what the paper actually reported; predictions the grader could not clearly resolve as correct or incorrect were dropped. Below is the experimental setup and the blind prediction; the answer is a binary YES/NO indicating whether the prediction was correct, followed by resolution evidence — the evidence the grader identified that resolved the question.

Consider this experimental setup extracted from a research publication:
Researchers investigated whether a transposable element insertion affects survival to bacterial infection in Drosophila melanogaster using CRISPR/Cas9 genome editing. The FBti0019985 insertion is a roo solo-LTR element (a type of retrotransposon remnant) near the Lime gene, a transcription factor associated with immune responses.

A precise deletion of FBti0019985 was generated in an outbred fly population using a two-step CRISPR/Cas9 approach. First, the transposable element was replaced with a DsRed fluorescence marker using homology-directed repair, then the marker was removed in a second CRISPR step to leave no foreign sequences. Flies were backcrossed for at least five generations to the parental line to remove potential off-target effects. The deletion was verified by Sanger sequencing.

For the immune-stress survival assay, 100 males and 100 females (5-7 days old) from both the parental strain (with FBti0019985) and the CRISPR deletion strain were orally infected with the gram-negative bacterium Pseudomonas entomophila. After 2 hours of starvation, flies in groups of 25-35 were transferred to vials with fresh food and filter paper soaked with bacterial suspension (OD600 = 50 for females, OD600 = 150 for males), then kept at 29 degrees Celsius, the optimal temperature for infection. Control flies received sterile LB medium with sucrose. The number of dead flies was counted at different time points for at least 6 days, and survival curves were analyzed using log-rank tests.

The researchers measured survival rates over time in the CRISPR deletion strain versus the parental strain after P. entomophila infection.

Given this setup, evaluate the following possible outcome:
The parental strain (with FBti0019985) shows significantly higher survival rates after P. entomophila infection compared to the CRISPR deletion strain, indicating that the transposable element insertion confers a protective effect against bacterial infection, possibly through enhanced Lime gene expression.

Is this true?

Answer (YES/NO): YES